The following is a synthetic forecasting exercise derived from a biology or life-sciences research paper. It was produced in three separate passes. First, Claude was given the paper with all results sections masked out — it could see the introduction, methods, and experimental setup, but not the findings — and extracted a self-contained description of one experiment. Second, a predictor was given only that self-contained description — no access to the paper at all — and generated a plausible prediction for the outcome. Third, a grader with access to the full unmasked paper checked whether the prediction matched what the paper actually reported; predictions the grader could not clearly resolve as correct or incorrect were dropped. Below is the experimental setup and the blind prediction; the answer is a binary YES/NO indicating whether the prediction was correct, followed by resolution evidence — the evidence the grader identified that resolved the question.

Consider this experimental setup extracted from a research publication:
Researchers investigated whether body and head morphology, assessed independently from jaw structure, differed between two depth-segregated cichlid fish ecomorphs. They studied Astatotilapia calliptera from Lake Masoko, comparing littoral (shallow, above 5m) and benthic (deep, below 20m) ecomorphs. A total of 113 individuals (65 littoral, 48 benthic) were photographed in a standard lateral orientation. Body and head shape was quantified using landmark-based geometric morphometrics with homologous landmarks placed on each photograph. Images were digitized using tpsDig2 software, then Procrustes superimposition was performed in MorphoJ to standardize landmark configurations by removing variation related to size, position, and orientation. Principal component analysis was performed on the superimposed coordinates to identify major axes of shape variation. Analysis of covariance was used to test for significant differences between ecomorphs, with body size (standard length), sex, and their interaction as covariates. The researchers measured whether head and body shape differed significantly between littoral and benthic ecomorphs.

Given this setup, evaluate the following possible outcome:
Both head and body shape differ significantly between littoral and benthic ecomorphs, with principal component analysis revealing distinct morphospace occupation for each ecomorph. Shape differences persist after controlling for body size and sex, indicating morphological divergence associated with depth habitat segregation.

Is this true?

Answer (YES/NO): YES